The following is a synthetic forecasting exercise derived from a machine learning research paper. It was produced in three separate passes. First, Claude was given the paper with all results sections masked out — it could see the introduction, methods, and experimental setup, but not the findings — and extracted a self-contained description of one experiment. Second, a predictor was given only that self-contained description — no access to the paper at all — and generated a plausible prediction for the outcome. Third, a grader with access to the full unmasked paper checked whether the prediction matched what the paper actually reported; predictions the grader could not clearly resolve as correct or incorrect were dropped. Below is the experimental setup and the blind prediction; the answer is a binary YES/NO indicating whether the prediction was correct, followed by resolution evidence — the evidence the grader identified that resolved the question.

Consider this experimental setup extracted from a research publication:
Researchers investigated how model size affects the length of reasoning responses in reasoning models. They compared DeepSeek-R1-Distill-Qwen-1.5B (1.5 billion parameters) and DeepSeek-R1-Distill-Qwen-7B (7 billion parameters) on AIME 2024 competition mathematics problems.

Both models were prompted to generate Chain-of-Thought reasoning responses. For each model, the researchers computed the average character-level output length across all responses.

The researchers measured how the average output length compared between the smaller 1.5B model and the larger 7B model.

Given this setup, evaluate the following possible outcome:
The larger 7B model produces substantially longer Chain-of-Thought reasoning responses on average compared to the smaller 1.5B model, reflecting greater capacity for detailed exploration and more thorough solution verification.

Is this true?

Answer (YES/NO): NO